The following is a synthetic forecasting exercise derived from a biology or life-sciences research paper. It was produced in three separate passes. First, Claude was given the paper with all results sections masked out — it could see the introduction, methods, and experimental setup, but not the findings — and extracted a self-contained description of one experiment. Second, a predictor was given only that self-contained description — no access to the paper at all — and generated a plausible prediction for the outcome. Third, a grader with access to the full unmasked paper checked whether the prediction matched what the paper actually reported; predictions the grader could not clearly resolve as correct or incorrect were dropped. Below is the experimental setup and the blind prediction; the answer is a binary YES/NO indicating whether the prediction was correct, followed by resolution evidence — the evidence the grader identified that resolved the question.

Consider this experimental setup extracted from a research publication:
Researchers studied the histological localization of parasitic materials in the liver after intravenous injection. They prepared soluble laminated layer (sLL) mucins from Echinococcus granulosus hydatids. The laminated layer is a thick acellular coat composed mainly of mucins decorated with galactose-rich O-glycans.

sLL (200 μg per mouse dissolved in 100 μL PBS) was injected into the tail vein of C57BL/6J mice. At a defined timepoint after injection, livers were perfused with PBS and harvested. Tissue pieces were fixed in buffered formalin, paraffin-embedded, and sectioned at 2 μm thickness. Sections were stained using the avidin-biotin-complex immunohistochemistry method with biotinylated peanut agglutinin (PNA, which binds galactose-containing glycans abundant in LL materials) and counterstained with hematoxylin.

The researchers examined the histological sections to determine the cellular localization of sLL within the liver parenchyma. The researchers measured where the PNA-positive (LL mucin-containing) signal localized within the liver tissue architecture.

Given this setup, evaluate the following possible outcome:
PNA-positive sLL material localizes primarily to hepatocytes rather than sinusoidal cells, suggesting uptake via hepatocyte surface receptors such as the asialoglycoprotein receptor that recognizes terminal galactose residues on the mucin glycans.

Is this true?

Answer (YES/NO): NO